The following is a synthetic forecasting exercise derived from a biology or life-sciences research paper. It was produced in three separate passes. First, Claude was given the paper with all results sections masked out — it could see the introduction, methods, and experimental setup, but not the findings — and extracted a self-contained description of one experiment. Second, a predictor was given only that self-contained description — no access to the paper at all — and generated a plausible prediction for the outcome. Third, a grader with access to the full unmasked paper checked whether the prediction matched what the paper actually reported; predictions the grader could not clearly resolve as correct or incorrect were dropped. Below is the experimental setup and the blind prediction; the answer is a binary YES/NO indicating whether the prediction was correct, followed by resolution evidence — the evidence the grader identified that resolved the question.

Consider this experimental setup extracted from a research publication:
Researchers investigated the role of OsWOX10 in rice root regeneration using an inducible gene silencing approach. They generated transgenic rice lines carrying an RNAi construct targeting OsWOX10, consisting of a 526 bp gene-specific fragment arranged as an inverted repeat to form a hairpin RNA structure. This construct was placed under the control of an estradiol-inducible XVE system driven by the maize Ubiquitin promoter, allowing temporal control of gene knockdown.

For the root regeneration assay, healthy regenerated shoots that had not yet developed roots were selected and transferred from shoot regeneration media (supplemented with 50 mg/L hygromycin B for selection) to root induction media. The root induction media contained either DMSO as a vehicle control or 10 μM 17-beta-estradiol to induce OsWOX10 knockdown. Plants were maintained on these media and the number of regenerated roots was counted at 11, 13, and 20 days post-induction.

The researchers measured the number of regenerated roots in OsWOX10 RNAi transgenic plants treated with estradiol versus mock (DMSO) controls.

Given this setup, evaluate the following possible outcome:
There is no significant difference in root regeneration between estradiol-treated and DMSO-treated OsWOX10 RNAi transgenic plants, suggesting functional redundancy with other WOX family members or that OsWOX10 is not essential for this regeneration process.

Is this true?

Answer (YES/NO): NO